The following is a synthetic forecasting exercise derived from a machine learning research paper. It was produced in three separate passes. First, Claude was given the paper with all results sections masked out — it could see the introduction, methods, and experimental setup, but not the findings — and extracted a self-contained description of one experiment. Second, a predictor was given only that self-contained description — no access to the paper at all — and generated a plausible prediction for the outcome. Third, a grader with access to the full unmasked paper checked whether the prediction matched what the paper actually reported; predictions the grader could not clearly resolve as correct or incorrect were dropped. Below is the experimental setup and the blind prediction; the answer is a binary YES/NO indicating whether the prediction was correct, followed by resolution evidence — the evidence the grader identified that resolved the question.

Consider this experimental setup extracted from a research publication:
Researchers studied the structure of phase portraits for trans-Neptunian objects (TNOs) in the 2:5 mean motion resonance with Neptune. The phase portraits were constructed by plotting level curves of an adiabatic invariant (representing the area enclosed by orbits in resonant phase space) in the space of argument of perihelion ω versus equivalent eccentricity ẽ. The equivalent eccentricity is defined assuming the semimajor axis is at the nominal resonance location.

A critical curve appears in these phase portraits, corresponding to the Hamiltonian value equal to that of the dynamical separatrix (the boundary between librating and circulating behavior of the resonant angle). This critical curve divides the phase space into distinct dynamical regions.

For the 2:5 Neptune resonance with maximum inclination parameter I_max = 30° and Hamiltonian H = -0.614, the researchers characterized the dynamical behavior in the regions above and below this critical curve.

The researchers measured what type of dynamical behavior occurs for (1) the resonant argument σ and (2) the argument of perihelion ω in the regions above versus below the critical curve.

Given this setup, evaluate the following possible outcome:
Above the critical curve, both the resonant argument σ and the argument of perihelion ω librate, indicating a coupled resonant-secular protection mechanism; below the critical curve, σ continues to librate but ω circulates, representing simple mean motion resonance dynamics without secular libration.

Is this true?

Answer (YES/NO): NO